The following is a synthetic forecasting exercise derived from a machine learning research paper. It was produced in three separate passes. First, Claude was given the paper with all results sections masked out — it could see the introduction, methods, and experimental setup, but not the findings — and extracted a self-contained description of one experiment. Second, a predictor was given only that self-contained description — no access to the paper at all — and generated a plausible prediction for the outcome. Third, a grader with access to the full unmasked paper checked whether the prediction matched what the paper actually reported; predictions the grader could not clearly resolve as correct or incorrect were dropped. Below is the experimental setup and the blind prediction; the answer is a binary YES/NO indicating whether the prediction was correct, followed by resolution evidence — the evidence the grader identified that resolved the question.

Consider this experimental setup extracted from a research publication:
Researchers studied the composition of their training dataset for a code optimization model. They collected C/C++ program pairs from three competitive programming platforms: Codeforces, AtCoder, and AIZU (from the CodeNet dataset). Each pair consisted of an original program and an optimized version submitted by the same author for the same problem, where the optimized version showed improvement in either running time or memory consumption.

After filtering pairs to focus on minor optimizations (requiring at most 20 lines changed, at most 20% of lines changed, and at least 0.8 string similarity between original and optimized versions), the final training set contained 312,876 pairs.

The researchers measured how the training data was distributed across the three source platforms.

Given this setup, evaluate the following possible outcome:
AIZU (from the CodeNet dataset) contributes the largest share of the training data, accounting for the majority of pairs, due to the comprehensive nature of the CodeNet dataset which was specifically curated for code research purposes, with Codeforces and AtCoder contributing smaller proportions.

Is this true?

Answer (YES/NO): NO